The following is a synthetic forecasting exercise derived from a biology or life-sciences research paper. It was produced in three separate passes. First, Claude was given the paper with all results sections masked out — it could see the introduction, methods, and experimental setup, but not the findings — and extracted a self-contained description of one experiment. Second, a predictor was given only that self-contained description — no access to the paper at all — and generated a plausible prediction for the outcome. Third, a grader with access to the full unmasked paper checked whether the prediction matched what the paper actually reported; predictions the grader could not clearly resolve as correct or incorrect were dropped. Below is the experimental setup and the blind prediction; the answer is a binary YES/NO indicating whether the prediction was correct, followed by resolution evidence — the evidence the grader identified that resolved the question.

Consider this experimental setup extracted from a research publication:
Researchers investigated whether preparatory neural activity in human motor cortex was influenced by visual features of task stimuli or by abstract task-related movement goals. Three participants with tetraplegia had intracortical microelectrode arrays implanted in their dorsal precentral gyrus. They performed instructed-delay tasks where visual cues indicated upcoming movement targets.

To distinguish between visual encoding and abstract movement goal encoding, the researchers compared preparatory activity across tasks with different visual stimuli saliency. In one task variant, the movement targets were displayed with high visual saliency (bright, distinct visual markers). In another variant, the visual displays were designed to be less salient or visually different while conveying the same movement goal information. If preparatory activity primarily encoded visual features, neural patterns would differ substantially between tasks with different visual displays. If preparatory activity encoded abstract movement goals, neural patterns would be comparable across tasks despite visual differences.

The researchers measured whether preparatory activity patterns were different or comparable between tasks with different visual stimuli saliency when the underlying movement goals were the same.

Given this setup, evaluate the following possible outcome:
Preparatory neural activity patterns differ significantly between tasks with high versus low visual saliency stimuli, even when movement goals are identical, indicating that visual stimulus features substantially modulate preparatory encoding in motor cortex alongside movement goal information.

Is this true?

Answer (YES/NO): NO